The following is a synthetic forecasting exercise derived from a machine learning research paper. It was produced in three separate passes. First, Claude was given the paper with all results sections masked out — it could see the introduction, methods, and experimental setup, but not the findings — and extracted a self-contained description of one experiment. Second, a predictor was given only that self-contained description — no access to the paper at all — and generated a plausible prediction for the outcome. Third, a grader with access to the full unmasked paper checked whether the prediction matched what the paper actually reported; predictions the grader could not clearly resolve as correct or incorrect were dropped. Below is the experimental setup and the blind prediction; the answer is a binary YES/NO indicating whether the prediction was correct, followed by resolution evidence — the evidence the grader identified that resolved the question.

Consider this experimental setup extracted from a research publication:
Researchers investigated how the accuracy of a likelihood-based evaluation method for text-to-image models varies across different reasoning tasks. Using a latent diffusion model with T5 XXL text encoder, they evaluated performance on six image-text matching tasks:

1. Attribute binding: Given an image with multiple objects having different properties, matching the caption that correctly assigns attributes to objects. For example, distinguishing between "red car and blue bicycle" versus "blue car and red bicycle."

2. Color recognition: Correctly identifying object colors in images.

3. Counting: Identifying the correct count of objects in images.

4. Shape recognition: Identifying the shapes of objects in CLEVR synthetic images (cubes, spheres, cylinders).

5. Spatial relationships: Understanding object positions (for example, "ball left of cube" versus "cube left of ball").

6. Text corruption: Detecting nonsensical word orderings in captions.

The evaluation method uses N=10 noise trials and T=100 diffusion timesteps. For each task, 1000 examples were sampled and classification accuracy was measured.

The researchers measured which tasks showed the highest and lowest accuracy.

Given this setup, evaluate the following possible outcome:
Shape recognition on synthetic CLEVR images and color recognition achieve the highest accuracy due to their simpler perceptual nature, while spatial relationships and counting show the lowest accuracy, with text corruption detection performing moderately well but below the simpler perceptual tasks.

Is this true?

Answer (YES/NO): NO